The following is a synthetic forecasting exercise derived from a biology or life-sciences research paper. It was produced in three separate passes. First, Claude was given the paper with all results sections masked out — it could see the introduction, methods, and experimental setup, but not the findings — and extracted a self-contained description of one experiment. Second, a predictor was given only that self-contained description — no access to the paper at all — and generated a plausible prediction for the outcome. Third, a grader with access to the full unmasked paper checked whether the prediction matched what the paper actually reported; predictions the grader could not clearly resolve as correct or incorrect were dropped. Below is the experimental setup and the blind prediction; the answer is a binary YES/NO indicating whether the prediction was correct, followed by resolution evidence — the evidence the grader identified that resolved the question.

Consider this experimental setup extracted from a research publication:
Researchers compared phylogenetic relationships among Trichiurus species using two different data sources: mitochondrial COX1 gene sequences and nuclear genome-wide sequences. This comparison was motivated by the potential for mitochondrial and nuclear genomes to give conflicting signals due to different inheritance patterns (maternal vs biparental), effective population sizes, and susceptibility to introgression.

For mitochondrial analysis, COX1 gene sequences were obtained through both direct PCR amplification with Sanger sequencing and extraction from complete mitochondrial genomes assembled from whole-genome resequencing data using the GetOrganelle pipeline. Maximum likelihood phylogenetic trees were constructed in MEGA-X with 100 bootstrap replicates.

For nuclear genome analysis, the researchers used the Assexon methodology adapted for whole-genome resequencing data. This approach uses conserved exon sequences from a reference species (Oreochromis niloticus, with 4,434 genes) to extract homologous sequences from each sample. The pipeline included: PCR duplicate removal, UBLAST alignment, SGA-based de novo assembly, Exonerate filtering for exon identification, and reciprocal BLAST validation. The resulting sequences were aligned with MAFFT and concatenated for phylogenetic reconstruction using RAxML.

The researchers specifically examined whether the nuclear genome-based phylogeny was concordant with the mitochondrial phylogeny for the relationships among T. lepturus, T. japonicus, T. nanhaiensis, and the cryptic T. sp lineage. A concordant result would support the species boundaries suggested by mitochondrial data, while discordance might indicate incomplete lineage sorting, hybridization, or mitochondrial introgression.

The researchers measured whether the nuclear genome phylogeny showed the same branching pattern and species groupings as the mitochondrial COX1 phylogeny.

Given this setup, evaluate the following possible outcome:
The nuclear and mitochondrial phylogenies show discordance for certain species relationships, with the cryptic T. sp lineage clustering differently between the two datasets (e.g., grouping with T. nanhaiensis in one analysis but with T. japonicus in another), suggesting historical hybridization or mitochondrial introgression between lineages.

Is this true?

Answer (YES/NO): NO